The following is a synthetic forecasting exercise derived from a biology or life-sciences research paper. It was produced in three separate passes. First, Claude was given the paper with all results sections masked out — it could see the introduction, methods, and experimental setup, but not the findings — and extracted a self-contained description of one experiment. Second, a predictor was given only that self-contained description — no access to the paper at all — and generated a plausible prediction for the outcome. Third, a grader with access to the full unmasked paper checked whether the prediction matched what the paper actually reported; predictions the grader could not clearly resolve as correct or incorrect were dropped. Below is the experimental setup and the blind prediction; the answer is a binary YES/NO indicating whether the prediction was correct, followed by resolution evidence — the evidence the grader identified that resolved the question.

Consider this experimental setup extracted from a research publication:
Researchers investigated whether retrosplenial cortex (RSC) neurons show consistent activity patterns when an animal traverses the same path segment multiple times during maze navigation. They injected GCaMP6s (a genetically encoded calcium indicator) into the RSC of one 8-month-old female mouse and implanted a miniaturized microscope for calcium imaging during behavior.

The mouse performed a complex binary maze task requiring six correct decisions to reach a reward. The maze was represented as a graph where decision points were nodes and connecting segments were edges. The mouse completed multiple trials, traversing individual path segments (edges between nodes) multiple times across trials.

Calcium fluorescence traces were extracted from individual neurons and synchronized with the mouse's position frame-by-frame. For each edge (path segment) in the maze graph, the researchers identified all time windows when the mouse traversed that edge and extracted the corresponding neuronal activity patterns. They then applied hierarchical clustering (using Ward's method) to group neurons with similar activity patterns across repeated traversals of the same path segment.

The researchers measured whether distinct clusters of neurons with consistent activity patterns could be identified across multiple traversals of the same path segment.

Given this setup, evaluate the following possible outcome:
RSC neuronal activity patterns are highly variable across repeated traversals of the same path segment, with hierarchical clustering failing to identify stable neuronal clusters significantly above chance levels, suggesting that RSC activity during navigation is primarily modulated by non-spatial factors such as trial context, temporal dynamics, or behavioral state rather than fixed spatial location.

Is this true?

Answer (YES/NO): NO